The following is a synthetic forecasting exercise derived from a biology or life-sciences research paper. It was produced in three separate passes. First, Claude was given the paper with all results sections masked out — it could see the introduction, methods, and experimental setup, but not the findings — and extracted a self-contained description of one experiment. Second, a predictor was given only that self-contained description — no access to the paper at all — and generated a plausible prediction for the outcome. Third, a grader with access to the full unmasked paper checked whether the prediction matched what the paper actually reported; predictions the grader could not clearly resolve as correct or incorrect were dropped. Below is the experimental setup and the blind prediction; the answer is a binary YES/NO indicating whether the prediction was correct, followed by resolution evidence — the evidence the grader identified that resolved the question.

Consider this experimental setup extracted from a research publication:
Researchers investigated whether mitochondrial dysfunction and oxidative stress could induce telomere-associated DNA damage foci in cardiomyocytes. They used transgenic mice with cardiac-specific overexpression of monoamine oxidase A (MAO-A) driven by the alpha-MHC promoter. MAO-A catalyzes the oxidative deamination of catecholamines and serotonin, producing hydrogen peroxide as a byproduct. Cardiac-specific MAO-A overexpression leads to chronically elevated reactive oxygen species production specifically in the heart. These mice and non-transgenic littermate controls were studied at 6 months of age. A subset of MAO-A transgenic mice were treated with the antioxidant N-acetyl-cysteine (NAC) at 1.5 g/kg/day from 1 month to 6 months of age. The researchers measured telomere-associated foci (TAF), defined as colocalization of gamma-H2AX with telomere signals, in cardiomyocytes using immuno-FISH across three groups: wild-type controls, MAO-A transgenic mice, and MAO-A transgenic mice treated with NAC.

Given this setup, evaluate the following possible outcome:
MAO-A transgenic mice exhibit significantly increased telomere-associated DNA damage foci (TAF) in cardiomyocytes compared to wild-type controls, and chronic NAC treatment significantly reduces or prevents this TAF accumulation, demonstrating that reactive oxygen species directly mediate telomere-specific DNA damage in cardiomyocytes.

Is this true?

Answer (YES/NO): YES